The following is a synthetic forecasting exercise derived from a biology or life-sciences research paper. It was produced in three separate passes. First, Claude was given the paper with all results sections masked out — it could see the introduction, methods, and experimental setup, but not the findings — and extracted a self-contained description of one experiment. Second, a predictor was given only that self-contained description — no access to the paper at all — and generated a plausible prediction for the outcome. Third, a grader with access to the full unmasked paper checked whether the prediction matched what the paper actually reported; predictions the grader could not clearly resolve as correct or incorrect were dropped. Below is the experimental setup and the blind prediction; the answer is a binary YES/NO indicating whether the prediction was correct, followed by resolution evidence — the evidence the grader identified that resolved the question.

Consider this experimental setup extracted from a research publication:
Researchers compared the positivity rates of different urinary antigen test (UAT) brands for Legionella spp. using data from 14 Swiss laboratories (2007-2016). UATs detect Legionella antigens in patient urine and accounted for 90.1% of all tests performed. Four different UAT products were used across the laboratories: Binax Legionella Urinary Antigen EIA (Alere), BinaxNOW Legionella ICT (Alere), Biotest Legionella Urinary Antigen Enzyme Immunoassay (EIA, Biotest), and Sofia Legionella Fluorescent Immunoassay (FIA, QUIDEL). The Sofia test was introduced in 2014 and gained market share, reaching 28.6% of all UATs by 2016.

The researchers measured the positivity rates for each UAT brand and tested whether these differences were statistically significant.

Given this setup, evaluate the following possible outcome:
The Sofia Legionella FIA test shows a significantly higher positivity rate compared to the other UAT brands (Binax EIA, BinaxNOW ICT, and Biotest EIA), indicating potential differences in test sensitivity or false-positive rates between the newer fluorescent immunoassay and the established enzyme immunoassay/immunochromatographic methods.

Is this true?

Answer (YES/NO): YES